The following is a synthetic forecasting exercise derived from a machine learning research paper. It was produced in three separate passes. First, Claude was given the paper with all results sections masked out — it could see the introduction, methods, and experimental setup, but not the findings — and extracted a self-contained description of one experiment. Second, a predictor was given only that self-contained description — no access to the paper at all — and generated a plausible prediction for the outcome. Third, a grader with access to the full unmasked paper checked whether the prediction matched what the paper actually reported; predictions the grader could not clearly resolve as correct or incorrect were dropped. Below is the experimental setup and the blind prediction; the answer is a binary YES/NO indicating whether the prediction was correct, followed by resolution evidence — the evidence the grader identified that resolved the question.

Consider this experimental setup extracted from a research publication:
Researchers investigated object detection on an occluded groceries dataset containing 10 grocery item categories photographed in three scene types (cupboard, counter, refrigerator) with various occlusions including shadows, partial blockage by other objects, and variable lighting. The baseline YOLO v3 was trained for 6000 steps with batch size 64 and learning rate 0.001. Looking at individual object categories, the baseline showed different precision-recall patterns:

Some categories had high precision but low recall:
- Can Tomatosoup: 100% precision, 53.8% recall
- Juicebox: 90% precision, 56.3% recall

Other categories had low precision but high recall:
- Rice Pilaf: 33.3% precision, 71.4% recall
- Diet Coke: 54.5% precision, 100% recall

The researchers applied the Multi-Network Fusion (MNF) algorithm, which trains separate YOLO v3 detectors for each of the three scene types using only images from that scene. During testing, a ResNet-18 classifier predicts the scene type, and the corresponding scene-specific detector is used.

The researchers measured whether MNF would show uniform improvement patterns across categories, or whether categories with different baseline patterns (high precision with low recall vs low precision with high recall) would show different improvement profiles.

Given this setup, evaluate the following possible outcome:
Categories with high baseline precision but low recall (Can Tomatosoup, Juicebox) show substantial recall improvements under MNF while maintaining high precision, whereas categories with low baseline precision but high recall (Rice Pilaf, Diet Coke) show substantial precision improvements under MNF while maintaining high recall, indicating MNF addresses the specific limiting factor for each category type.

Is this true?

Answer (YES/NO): NO